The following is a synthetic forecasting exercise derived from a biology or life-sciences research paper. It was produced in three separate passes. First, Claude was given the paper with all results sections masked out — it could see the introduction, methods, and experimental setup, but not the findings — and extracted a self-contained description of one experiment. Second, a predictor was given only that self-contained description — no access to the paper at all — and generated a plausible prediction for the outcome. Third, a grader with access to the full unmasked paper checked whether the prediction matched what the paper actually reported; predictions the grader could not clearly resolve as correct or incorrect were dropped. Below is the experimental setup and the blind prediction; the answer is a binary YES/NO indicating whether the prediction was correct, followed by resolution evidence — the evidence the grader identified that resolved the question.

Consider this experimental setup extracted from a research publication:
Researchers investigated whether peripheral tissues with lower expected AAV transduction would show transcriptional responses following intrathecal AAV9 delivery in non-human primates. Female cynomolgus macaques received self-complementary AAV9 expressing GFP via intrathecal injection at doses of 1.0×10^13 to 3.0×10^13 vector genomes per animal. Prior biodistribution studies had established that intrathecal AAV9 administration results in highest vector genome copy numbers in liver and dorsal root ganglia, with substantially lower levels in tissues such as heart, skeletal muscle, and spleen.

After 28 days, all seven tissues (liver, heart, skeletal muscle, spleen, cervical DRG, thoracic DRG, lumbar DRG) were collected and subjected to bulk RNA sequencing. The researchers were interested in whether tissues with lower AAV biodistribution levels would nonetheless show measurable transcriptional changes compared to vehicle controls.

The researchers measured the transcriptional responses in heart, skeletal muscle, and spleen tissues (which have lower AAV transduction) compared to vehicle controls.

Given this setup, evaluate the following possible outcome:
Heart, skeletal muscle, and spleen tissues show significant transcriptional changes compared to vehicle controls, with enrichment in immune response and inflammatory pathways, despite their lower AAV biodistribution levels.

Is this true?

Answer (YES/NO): NO